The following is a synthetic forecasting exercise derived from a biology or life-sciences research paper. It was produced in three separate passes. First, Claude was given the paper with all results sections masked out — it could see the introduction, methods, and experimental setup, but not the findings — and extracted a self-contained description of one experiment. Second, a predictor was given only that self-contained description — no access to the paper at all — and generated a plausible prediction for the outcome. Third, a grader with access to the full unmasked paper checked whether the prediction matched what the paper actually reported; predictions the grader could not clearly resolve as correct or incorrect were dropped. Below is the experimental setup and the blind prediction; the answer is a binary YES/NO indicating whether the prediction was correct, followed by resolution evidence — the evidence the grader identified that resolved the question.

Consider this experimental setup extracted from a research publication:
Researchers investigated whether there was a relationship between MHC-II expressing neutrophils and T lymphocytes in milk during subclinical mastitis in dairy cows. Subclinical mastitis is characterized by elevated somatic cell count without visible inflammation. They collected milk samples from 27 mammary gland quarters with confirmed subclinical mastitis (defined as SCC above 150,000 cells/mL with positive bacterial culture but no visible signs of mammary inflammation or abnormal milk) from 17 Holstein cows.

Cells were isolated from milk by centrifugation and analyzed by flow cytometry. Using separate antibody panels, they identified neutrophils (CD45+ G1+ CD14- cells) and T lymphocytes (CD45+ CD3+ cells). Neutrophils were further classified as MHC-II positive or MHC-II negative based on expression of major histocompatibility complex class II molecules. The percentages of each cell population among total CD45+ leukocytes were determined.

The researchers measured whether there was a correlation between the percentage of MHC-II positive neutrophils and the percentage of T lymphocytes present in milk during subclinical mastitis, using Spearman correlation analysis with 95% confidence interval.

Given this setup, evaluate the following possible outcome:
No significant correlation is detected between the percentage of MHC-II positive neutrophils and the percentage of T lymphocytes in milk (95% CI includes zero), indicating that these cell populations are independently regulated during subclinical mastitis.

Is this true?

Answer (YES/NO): NO